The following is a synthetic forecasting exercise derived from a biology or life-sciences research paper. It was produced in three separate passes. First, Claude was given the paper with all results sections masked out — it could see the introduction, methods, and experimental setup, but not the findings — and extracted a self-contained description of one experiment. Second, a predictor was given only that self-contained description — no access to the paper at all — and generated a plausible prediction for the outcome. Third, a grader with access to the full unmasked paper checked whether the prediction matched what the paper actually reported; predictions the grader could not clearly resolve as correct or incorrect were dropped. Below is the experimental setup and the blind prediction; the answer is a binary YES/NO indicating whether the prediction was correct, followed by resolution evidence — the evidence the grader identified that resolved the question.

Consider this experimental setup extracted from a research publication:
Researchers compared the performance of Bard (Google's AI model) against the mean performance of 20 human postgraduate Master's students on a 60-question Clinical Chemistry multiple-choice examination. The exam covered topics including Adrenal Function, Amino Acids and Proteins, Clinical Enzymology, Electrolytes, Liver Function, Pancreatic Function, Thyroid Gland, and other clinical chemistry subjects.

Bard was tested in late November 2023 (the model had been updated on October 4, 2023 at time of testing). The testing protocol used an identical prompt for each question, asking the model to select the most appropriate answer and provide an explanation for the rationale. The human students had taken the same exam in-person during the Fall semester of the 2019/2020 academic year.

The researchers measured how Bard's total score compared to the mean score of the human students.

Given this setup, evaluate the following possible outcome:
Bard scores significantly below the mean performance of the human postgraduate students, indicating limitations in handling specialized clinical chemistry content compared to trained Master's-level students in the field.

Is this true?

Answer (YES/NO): NO